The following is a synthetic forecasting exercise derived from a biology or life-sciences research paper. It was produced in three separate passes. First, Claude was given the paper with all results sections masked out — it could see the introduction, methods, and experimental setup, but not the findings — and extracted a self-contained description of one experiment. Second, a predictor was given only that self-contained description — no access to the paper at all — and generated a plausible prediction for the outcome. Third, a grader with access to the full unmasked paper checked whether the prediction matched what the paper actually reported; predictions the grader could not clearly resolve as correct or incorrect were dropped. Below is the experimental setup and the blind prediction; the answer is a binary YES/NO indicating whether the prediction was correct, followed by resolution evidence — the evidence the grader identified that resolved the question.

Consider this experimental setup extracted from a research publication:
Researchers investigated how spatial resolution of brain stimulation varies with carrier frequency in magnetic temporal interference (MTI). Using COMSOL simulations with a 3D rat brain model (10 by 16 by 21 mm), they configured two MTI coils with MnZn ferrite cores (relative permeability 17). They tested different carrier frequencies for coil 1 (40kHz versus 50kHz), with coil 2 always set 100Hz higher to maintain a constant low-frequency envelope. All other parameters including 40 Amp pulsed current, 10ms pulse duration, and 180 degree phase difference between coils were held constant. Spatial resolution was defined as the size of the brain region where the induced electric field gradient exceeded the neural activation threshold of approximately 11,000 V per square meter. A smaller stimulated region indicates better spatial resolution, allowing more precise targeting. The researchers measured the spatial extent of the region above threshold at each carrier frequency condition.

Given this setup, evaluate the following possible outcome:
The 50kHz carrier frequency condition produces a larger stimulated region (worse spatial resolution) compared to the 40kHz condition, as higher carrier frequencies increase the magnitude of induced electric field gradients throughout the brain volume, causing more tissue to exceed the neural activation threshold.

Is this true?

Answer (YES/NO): YES